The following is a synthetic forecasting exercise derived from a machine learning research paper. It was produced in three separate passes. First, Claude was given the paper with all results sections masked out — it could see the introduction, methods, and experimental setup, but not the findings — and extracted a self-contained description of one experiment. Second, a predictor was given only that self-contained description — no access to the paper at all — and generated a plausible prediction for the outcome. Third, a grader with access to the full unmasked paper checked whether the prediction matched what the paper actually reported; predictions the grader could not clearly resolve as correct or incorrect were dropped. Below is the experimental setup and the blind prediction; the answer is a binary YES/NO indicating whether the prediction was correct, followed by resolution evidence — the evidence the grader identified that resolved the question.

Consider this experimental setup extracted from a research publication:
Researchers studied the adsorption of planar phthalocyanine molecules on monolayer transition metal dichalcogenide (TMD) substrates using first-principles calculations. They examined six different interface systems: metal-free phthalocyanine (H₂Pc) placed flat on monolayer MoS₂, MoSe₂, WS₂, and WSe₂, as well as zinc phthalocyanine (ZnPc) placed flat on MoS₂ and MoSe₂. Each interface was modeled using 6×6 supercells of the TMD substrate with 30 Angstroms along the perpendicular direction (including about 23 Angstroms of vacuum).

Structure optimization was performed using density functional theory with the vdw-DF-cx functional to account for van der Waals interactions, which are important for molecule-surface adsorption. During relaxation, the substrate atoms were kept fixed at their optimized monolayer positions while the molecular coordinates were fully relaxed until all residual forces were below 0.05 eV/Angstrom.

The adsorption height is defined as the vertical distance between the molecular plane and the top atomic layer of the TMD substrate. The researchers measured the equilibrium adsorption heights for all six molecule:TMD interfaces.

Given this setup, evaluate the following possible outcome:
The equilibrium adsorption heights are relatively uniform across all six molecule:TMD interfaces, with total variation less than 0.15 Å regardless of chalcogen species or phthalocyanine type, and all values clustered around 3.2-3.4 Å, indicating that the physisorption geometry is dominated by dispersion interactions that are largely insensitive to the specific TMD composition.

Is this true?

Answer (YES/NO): NO